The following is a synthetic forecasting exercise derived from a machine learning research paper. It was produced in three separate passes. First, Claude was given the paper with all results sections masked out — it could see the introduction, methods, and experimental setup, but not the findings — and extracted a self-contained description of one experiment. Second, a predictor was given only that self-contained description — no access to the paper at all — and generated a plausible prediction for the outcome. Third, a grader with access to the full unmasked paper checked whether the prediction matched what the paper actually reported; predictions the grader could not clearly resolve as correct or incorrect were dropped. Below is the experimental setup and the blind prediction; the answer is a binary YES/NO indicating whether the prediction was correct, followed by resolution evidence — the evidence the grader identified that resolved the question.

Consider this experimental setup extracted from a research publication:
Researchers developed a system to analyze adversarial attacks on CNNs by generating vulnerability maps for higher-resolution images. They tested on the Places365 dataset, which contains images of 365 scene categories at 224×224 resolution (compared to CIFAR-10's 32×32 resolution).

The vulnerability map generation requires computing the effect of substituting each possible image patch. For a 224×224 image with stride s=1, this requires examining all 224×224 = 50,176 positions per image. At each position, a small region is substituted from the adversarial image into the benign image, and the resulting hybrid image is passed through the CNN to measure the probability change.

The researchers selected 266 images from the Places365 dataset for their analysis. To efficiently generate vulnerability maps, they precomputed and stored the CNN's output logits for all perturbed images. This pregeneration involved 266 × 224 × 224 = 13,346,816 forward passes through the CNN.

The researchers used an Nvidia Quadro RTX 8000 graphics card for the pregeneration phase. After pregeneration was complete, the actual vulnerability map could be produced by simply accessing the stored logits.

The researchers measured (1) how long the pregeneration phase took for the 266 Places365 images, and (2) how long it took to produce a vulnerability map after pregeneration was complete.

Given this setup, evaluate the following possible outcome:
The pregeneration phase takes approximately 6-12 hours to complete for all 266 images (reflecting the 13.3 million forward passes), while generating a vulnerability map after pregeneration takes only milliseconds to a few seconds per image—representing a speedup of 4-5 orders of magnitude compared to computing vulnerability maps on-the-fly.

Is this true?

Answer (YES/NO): NO